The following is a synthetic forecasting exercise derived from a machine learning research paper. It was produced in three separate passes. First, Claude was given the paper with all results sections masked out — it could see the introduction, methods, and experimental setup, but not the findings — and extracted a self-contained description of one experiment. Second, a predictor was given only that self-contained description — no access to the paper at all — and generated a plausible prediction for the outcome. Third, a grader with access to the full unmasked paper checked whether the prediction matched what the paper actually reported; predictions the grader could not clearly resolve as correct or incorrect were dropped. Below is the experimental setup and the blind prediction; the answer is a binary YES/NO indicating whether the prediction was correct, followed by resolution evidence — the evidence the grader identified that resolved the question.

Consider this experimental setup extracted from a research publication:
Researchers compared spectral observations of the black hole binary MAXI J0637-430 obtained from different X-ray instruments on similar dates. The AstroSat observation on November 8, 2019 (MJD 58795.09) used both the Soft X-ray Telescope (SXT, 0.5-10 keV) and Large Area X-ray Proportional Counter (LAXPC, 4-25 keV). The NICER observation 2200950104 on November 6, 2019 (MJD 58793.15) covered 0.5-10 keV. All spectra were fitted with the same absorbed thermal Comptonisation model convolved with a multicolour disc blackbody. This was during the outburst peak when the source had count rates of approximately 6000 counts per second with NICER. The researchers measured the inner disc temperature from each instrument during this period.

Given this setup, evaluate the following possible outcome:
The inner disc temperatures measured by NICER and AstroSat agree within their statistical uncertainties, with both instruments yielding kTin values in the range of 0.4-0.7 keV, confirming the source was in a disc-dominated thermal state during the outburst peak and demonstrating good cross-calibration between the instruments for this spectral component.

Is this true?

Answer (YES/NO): NO